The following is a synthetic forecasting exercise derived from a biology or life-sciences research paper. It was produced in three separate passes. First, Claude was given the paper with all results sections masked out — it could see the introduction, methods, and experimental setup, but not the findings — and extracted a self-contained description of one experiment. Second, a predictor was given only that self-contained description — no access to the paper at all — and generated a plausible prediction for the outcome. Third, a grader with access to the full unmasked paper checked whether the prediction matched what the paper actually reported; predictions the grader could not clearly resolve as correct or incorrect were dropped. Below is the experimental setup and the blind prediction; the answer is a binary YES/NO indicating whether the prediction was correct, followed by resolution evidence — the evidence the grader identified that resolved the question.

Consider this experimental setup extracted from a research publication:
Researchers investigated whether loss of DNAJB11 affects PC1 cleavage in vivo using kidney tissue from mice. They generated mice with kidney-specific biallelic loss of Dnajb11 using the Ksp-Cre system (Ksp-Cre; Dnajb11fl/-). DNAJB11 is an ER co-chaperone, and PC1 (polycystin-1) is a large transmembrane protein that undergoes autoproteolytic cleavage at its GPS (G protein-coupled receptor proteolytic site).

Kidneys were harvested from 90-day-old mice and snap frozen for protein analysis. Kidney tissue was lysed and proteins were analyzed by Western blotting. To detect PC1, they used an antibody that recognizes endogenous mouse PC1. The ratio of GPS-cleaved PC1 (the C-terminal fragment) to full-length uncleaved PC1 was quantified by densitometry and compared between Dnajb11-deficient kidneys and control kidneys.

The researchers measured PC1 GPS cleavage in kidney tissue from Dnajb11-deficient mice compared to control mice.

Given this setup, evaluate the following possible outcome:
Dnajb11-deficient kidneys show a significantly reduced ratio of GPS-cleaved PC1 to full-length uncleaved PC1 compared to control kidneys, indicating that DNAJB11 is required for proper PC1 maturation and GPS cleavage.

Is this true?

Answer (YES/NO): YES